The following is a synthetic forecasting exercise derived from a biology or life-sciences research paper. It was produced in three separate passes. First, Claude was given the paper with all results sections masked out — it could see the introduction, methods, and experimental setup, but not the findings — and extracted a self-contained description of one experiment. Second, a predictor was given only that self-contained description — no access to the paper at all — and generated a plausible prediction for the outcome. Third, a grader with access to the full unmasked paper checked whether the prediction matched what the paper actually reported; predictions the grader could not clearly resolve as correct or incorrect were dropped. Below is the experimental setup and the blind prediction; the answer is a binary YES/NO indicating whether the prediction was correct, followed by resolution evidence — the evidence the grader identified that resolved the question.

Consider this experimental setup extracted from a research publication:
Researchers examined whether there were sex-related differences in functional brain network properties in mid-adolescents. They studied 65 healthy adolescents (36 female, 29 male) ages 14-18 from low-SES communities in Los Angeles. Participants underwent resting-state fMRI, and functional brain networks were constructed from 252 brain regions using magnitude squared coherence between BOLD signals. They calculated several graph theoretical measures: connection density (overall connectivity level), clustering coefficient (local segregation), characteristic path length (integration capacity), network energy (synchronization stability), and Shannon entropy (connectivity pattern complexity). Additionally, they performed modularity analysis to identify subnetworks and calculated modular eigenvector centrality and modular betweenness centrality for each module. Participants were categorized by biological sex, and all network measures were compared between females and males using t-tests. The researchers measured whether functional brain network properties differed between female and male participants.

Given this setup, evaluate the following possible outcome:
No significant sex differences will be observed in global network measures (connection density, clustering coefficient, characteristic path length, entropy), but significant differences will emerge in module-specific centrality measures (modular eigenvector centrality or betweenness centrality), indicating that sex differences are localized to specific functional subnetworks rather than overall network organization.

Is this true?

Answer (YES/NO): NO